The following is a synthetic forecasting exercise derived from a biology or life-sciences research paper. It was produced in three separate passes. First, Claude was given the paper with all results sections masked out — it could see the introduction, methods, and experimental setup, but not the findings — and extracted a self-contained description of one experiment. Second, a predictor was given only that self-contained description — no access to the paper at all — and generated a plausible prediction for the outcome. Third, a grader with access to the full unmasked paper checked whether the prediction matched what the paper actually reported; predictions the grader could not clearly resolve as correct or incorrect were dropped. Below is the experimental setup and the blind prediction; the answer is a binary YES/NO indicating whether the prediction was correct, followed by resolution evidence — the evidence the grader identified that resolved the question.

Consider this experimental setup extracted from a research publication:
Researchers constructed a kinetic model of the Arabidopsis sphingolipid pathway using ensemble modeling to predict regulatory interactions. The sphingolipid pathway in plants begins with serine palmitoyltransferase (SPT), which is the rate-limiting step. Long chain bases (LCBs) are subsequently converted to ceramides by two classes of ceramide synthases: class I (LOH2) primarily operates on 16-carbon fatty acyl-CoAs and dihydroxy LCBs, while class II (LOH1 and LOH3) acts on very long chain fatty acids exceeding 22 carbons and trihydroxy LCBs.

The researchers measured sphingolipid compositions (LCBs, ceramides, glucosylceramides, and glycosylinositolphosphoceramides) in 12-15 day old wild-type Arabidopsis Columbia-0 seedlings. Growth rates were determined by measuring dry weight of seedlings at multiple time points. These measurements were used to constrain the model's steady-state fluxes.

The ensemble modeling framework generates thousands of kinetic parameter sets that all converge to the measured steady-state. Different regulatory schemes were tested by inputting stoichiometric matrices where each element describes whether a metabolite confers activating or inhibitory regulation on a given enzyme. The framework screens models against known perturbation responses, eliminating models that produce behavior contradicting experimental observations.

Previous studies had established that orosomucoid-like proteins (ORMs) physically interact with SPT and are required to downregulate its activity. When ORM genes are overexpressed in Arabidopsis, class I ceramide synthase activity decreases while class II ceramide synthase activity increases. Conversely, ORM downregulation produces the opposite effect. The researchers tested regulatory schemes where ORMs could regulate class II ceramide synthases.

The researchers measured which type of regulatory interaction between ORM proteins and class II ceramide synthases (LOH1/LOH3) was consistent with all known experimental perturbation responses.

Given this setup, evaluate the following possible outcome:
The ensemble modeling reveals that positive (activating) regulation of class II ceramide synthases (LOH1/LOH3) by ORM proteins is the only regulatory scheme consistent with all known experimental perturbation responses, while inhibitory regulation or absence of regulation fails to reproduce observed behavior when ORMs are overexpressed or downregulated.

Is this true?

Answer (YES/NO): YES